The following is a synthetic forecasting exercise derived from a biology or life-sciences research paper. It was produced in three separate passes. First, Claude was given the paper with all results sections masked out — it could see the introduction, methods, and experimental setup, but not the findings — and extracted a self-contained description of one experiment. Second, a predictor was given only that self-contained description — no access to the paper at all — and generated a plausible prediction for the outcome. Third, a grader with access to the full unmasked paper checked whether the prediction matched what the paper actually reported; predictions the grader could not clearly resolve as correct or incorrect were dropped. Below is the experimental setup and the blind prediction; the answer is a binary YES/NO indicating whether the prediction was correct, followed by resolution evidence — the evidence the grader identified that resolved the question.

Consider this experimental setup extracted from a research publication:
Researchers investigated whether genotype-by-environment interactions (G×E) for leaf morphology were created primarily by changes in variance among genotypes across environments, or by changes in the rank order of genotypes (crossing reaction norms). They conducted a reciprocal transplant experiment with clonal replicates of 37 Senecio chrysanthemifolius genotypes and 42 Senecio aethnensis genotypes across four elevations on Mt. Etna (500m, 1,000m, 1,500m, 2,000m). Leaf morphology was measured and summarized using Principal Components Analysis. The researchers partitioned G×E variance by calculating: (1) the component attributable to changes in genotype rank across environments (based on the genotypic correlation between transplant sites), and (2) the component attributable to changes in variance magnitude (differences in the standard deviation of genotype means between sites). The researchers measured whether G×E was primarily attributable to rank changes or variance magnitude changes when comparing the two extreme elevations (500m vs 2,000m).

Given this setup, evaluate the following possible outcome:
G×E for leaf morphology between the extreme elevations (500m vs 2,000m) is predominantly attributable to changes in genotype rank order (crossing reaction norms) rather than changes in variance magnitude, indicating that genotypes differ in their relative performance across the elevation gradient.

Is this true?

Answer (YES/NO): NO